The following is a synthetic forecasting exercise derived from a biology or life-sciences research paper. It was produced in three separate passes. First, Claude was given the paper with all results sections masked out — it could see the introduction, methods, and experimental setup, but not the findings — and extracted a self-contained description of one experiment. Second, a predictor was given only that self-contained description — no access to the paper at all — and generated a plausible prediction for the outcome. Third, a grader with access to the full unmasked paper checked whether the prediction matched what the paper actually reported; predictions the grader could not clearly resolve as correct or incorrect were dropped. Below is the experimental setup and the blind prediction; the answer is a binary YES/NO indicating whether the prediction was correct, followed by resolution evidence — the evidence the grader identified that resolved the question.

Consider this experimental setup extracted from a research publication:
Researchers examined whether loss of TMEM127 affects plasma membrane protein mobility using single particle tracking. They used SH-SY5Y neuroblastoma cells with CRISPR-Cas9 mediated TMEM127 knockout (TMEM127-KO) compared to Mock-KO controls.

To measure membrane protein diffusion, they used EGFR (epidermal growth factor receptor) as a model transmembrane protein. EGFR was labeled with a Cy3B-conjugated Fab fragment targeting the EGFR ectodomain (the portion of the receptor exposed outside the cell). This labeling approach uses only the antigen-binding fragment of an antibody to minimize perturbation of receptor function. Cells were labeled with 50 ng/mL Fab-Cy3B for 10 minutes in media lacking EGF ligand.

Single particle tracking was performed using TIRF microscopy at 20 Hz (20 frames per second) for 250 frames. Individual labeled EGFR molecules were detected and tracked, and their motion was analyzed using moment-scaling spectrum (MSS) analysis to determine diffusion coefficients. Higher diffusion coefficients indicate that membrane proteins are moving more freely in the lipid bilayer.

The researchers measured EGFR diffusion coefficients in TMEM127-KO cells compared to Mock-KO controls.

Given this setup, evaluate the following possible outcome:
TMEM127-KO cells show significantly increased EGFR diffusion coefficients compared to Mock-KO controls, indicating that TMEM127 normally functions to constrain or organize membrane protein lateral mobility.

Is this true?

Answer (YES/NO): YES